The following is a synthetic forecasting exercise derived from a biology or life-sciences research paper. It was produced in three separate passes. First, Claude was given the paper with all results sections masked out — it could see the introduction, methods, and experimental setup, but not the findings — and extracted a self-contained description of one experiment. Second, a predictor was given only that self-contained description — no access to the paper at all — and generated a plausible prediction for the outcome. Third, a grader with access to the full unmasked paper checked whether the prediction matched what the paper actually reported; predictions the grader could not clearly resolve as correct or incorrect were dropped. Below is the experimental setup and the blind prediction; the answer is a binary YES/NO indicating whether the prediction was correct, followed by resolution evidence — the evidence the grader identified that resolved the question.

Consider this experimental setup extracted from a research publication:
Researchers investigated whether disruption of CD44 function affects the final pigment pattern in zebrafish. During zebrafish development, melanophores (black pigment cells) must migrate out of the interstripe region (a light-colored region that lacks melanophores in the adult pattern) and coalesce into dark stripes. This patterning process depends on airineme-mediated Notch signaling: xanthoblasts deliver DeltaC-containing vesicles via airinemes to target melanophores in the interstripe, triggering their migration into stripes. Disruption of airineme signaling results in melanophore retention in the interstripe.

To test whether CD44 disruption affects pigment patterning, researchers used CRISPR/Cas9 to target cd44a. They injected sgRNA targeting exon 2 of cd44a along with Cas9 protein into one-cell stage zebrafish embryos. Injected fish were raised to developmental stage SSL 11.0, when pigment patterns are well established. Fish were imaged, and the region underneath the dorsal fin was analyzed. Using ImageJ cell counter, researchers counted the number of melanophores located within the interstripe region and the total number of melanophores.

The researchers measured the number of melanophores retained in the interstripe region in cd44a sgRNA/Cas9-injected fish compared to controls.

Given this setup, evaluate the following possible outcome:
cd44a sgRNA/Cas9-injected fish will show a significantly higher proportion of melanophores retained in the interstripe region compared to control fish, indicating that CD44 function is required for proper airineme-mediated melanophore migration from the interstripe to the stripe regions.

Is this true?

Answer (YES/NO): YES